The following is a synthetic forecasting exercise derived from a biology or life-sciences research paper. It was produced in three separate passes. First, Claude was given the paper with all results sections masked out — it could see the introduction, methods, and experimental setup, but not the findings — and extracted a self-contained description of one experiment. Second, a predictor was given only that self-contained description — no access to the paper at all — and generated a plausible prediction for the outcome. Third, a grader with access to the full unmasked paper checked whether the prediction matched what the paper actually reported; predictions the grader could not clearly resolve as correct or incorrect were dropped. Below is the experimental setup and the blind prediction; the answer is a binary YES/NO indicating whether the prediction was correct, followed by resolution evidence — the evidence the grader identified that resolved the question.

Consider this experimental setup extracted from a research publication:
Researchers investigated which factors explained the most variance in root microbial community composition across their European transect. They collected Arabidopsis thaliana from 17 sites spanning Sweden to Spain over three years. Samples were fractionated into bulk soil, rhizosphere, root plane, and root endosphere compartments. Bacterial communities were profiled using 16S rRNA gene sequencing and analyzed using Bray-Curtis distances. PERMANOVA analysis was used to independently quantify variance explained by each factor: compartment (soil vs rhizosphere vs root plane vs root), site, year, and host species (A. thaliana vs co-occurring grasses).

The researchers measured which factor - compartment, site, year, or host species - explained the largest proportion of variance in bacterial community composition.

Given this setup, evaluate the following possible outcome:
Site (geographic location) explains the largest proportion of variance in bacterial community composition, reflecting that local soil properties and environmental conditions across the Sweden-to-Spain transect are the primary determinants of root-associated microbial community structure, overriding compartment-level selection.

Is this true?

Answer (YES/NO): NO